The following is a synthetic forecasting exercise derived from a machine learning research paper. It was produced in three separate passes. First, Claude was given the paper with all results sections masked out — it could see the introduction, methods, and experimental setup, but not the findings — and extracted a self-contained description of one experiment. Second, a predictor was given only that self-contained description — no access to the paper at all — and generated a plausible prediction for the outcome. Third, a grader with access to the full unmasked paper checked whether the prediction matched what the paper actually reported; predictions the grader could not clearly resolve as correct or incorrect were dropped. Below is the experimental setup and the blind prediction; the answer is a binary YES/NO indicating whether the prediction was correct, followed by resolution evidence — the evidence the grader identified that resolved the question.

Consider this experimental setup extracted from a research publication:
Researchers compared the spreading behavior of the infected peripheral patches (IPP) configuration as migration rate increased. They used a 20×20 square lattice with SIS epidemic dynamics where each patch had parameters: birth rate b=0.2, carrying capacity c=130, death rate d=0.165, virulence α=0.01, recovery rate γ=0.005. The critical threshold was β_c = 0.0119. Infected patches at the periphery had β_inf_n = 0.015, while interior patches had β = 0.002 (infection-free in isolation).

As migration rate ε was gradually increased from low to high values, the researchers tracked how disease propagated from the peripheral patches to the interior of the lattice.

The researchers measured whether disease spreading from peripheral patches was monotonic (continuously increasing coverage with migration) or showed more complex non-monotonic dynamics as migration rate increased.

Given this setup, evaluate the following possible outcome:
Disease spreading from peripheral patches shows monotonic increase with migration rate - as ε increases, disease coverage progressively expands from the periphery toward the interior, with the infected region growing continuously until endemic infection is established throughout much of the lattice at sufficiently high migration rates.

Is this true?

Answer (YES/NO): NO